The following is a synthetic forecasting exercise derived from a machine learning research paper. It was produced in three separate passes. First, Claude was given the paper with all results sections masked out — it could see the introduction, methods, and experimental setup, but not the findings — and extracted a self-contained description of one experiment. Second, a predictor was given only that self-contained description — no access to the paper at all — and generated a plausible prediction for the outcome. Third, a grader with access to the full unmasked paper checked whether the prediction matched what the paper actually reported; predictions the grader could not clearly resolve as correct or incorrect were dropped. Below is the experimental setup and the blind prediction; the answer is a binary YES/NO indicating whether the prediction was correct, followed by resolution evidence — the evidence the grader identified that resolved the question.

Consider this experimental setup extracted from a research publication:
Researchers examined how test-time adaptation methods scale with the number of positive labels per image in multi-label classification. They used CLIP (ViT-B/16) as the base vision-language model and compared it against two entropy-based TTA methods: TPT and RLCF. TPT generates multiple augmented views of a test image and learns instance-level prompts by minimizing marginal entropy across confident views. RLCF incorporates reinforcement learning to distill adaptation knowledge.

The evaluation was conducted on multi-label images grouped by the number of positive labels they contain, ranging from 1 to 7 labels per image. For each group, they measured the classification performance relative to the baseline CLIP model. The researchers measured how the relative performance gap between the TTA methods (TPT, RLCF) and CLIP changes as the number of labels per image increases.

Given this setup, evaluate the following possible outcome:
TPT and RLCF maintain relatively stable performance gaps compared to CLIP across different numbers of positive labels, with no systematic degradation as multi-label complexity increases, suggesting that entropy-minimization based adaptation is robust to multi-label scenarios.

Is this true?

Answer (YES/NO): NO